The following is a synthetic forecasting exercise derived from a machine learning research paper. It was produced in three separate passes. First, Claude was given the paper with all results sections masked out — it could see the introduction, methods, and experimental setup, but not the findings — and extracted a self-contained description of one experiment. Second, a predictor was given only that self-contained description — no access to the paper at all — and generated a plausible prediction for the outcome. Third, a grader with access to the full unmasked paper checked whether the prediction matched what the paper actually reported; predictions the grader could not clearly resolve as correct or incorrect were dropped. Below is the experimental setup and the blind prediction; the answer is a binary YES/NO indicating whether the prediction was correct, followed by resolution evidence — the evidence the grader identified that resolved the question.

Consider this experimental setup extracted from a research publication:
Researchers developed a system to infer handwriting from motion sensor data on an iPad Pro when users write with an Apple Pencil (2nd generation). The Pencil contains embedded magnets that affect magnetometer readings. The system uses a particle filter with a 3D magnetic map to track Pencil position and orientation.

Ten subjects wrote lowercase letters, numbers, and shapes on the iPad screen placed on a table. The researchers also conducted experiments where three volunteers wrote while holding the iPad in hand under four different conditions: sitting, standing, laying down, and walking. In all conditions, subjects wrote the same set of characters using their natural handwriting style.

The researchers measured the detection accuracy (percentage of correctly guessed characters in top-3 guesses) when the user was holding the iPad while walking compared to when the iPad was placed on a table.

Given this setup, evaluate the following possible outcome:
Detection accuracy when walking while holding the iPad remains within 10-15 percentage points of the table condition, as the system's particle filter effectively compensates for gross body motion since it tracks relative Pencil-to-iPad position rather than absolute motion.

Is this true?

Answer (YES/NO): NO